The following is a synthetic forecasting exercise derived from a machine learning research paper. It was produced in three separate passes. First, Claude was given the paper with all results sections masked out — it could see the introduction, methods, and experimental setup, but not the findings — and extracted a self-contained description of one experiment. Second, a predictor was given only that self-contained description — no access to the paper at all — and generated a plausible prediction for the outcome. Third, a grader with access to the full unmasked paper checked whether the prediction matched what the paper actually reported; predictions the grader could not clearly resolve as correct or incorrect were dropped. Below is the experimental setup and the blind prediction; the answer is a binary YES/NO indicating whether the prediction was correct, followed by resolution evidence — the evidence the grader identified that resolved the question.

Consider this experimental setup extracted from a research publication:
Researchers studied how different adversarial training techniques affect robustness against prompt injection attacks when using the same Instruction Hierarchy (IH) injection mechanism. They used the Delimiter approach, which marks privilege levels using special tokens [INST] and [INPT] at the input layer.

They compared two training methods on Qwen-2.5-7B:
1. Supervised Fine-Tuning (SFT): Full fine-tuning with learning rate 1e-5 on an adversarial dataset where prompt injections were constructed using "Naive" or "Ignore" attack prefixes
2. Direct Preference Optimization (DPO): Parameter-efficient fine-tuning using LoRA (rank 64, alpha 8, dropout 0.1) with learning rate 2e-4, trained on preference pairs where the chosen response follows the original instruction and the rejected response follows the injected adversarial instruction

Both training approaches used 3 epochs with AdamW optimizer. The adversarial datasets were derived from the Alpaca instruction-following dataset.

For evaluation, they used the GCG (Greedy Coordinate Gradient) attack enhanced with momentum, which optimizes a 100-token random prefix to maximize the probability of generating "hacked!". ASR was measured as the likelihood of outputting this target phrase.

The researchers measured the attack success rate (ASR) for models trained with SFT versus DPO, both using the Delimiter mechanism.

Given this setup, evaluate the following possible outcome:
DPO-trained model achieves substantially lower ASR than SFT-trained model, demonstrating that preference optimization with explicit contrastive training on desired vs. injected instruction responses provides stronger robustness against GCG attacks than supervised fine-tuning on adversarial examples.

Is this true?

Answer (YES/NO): YES